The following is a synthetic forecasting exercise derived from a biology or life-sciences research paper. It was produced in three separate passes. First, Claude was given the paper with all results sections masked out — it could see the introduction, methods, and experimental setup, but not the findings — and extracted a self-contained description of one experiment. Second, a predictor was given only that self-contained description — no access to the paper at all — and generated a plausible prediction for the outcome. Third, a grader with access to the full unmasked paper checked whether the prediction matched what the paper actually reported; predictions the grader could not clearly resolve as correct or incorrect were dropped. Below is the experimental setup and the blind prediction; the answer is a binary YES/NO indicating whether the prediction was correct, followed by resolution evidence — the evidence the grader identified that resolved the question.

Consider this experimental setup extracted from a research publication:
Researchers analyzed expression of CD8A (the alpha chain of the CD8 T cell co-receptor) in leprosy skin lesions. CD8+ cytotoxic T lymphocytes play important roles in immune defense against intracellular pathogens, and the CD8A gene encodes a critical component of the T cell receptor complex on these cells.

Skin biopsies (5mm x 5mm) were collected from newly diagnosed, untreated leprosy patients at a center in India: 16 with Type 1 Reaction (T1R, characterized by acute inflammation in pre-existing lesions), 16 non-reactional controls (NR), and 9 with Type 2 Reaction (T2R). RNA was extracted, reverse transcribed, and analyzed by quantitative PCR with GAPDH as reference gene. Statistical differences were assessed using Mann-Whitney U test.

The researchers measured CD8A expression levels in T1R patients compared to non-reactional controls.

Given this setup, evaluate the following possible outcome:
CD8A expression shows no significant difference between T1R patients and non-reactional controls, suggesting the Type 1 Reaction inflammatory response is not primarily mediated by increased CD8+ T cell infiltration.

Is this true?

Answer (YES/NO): NO